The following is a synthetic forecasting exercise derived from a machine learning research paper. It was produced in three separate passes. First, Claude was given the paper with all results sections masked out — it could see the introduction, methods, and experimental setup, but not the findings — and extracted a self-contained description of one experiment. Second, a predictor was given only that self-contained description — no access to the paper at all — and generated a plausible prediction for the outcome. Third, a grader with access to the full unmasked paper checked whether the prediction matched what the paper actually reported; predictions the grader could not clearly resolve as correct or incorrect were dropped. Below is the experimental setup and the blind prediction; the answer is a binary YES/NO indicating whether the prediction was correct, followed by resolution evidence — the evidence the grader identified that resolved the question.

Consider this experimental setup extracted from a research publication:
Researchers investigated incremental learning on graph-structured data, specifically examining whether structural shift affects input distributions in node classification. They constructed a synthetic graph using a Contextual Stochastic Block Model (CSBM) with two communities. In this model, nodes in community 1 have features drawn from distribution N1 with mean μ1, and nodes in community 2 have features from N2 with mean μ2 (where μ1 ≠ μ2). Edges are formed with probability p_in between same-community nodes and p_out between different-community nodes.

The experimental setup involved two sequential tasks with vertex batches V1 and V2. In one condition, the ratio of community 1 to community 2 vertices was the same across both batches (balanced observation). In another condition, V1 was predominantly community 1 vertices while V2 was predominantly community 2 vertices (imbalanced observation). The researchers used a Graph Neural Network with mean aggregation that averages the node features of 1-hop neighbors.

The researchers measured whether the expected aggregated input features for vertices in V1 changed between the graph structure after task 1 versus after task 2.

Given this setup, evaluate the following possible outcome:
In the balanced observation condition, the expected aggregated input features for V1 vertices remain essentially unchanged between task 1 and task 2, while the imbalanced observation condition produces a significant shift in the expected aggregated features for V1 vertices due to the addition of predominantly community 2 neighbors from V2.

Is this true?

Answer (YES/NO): YES